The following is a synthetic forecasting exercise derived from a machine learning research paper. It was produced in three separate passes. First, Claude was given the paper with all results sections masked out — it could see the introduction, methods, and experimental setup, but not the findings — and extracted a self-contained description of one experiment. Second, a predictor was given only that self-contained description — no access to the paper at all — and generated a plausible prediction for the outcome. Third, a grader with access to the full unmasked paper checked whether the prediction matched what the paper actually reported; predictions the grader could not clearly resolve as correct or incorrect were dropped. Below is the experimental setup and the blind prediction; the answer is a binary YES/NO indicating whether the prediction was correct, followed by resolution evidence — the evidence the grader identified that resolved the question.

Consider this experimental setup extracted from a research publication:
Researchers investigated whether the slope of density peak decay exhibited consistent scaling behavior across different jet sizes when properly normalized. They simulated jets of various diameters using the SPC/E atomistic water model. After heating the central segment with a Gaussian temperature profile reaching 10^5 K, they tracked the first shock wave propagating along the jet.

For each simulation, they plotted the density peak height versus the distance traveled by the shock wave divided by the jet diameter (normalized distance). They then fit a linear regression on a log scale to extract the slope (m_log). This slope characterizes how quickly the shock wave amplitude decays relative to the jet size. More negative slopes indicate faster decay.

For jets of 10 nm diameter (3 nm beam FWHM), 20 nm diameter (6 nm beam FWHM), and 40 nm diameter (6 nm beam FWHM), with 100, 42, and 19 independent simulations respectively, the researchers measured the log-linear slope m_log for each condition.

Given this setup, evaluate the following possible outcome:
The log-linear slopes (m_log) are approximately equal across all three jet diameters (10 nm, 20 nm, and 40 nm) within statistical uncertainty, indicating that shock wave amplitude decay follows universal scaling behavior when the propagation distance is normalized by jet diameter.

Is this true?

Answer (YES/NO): NO